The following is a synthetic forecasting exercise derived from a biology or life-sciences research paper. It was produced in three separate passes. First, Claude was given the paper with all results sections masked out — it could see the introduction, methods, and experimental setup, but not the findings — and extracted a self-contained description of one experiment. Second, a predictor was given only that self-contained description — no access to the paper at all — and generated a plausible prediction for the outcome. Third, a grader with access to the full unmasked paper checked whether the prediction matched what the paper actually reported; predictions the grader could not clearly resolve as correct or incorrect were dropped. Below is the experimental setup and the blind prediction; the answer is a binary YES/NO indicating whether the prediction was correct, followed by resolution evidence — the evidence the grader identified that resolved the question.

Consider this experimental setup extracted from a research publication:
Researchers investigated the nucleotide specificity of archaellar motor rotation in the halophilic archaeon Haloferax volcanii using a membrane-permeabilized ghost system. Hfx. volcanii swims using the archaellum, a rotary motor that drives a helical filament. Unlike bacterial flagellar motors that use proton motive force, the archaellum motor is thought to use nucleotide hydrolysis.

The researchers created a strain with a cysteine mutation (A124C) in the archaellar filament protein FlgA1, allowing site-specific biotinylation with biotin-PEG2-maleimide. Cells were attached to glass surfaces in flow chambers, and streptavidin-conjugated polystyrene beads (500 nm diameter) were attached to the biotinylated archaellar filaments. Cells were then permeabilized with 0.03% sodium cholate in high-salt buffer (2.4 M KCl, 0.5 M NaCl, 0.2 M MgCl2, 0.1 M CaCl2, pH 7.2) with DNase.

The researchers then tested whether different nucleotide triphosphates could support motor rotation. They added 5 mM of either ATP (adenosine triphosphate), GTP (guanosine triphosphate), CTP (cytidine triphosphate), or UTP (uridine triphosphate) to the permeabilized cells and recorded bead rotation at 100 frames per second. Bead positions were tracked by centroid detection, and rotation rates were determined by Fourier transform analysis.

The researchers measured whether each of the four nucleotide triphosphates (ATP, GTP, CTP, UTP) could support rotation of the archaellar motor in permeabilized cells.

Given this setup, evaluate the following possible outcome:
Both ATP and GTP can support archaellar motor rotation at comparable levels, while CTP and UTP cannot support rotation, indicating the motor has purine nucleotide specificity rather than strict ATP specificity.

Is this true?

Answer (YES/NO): NO